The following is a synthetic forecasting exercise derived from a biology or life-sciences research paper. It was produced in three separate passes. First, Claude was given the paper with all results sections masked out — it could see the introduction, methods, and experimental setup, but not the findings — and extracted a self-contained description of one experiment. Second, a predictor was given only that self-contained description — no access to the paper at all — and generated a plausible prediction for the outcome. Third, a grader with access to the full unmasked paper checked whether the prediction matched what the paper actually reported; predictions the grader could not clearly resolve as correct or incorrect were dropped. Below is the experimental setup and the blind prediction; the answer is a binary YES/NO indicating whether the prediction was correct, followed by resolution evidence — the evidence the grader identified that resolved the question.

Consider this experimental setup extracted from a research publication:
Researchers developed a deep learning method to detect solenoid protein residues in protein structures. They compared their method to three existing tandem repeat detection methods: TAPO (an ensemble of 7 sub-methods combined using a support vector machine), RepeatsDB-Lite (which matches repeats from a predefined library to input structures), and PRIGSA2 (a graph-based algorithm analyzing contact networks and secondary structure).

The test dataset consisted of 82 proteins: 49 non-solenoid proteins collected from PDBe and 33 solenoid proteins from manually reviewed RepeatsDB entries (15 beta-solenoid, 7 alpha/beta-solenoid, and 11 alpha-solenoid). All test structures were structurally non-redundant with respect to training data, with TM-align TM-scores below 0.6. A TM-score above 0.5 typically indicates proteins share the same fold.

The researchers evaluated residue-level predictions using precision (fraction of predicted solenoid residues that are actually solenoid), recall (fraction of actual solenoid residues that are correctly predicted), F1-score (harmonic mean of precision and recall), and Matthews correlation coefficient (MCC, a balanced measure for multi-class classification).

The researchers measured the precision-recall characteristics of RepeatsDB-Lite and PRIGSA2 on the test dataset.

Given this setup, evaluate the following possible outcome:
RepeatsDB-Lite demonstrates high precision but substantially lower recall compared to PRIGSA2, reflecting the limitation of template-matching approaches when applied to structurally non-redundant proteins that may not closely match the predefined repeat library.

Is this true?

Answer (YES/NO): NO